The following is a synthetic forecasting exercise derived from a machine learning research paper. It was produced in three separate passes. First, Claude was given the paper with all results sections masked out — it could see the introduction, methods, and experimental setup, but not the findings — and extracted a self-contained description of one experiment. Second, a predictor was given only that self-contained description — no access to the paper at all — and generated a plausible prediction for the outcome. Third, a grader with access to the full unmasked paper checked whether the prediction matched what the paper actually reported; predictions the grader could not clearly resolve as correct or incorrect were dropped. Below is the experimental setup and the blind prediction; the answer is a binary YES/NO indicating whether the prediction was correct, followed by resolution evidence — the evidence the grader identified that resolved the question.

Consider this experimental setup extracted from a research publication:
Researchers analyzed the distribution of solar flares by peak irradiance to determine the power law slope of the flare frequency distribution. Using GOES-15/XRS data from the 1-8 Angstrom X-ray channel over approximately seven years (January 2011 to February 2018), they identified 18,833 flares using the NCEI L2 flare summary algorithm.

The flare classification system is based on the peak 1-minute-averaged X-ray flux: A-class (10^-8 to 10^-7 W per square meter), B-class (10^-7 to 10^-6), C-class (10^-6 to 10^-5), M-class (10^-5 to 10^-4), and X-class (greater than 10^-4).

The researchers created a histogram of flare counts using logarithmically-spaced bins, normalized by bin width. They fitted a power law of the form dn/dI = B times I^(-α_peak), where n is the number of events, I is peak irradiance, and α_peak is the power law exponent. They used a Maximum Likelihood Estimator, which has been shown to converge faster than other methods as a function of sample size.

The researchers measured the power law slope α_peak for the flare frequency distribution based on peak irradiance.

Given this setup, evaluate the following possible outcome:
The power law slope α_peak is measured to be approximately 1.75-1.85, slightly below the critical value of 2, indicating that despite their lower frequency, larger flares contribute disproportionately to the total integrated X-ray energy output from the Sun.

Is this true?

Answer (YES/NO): NO